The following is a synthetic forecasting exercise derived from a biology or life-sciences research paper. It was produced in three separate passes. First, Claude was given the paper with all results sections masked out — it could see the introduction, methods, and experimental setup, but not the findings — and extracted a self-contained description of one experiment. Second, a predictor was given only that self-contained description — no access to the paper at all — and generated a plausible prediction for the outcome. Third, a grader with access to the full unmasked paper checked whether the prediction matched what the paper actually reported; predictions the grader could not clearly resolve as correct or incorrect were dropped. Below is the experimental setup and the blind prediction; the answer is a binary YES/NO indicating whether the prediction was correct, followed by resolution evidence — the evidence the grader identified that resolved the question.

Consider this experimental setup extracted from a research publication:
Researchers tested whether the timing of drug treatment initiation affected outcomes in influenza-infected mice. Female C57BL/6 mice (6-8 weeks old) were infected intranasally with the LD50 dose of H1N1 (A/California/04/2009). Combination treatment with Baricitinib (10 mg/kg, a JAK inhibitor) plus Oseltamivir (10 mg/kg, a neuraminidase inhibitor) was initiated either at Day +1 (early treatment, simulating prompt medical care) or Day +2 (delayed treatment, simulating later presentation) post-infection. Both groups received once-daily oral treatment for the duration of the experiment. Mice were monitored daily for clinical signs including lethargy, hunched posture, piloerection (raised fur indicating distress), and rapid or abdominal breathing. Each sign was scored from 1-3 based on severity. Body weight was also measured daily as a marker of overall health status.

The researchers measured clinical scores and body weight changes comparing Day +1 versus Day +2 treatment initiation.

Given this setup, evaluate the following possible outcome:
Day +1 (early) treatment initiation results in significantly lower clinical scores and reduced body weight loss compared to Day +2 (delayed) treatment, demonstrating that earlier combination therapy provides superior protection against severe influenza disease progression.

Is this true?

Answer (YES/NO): NO